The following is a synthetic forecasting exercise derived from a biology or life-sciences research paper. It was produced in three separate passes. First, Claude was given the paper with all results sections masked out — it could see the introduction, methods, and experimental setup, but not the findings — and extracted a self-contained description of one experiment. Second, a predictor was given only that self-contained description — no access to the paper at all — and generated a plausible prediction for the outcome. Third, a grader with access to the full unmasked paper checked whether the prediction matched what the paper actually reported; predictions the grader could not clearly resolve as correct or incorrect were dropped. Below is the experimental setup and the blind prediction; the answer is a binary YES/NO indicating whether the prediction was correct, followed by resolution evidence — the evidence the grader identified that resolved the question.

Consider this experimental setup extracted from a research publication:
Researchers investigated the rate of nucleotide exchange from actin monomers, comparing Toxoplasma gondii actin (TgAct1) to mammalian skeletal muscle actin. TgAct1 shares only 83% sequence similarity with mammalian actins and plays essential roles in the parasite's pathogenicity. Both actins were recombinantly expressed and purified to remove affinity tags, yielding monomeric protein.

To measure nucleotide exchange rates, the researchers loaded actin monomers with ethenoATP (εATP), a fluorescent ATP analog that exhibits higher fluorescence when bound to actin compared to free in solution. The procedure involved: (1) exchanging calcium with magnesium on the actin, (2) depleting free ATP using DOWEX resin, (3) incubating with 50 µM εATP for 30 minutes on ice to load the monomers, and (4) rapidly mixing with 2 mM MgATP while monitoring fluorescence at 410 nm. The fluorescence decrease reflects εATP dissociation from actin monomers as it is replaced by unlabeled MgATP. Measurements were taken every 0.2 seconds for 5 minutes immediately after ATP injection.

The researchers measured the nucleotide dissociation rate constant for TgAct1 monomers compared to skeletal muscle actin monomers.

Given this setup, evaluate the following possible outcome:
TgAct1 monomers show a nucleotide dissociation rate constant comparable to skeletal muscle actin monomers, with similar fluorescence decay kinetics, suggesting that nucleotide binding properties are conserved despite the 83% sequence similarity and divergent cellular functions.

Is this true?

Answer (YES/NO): NO